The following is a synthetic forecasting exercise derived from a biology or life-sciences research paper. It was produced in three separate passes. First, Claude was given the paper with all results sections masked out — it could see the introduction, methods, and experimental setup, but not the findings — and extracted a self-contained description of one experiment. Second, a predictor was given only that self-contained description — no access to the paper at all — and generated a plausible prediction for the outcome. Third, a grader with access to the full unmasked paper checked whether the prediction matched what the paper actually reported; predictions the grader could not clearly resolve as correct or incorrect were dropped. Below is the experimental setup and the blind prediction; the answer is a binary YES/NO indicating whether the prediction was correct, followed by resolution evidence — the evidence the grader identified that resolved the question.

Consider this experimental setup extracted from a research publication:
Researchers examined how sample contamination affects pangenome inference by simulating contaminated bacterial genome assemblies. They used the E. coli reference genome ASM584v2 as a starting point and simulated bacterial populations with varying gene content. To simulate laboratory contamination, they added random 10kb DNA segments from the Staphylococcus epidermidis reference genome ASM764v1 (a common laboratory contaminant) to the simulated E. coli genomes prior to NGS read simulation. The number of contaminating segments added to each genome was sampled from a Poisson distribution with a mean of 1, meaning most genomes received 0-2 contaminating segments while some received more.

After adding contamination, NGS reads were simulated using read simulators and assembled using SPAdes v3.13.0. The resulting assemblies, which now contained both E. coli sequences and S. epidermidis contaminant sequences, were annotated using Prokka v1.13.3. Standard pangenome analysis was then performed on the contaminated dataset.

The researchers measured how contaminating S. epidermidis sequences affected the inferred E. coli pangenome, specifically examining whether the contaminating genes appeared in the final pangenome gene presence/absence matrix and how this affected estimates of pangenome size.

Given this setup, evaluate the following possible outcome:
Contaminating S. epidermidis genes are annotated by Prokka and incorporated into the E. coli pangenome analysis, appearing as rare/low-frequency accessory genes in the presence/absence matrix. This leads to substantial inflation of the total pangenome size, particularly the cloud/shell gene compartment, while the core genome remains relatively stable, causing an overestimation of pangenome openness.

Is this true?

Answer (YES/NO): YES